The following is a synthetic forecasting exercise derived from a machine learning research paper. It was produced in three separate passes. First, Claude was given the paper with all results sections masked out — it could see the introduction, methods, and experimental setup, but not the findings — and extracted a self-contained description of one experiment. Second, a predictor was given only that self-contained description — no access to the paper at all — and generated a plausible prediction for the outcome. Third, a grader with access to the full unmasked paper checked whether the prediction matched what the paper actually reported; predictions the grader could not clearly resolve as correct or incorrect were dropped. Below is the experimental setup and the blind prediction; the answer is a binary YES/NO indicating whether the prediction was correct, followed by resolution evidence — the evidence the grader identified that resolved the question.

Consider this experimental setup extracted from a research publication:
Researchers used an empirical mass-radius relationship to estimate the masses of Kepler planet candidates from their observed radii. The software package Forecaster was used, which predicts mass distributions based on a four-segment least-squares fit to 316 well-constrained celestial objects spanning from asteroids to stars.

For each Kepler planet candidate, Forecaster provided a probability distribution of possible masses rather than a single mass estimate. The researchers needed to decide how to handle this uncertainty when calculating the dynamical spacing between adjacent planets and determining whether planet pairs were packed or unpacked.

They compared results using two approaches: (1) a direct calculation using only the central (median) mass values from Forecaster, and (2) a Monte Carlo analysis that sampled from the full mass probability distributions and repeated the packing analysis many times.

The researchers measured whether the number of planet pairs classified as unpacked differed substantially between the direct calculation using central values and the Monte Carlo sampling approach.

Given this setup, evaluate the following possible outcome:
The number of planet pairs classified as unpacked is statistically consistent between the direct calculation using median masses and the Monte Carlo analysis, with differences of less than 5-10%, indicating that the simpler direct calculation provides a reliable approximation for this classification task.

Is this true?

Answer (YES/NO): NO